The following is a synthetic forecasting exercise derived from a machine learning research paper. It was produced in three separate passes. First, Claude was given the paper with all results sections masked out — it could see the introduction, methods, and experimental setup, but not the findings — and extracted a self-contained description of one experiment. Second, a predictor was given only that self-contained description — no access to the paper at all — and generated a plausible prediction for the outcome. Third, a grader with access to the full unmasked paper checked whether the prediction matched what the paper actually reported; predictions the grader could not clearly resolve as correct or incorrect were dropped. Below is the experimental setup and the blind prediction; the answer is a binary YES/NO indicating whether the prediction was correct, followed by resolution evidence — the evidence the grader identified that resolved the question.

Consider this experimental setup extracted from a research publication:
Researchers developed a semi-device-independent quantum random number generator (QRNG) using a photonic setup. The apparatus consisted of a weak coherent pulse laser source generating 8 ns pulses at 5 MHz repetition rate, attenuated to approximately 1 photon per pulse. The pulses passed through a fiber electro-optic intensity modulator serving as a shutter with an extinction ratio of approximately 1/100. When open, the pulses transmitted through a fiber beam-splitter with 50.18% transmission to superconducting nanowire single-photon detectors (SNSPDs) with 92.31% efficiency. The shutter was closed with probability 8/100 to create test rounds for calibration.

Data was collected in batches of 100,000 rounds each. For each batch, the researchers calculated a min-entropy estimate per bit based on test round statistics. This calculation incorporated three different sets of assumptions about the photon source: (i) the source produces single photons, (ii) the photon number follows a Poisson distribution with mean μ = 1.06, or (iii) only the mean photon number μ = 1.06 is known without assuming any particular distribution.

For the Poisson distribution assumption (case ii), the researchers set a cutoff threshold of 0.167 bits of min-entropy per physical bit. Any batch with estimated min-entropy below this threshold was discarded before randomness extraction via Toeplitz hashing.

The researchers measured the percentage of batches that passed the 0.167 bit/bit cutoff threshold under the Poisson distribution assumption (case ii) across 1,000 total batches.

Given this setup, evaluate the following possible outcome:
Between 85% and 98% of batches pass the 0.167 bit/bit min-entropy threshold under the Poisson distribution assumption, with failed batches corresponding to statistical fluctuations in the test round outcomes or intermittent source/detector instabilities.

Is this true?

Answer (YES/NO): YES